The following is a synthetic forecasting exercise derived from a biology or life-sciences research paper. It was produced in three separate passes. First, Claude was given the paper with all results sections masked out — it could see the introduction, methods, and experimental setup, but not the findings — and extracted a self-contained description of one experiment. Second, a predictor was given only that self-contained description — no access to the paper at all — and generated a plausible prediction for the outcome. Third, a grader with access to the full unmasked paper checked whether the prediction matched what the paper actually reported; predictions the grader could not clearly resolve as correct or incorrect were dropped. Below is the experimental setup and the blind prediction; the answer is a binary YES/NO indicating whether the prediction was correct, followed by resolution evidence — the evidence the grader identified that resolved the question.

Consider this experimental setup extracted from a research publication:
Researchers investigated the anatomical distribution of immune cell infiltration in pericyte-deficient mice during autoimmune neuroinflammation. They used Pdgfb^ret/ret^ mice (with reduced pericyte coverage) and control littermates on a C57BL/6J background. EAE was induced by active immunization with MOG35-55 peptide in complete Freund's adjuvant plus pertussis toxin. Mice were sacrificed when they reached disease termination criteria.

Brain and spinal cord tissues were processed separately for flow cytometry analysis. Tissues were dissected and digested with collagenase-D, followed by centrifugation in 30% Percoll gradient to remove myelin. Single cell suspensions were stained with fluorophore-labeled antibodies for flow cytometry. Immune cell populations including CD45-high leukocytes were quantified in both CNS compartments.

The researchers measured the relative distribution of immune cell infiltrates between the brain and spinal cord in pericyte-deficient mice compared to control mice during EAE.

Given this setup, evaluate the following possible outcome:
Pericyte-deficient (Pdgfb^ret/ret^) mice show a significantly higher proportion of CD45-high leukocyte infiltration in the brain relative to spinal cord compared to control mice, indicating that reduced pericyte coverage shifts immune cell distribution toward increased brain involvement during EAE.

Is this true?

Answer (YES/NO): YES